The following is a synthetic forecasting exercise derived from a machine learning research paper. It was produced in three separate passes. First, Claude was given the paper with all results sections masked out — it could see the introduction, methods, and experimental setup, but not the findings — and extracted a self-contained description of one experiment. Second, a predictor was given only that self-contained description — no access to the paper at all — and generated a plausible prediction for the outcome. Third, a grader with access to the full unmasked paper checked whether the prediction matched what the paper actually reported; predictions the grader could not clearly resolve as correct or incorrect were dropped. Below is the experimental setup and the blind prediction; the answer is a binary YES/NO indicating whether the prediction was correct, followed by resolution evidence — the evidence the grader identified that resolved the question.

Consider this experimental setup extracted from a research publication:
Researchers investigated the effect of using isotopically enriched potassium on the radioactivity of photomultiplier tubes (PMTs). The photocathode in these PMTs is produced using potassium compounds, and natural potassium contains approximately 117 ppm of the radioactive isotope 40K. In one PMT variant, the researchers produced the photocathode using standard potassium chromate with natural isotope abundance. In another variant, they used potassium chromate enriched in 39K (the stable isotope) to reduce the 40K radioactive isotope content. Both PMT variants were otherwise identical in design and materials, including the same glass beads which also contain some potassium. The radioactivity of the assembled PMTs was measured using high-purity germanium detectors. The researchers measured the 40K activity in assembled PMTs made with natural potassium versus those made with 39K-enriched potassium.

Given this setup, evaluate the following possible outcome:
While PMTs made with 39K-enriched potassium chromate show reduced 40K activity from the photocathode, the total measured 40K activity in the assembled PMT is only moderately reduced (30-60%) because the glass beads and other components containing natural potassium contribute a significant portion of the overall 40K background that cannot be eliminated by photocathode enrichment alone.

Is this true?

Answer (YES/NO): NO